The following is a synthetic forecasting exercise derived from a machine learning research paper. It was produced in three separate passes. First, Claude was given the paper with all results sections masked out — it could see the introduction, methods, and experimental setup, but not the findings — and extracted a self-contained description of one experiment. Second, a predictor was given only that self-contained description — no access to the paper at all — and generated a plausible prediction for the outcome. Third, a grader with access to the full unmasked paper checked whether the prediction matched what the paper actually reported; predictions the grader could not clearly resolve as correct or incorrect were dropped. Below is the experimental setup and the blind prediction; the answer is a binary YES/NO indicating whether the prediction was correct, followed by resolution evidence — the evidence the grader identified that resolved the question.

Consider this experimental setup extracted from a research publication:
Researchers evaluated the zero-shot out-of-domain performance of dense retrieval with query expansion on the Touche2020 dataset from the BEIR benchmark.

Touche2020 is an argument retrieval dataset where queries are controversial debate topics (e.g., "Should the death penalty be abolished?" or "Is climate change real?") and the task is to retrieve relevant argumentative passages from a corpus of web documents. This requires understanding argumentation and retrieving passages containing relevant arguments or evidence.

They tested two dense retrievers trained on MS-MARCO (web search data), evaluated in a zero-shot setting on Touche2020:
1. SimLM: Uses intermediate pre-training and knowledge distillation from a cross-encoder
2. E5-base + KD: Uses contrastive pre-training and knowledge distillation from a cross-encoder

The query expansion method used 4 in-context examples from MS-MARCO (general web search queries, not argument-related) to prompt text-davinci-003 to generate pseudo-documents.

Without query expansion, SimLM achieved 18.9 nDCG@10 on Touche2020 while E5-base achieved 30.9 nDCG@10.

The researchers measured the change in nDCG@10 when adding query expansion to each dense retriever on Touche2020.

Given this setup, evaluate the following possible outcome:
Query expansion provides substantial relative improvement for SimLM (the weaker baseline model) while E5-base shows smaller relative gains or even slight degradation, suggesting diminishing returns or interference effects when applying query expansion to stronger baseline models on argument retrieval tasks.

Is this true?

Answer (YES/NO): YES